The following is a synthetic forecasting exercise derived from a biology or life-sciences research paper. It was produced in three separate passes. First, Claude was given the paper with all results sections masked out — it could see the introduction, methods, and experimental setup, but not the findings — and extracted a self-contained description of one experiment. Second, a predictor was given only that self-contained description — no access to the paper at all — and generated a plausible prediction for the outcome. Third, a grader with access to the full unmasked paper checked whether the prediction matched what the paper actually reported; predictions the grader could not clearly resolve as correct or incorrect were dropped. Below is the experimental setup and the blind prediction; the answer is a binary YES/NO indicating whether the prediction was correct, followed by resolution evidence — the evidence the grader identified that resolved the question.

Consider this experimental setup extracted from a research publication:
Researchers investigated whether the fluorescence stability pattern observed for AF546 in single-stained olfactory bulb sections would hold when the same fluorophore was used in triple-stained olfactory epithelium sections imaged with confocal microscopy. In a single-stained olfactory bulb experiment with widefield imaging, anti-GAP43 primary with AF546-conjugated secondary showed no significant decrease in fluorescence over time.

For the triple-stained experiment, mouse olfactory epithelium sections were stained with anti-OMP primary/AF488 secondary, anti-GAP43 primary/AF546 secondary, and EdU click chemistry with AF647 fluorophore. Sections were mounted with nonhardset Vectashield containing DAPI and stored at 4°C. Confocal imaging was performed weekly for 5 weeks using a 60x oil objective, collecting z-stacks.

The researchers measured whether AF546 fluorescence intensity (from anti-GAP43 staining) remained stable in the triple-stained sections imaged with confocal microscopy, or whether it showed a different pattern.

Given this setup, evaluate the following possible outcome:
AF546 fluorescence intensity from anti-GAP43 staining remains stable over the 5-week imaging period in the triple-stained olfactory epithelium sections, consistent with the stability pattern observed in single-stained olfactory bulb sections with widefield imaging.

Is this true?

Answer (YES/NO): NO